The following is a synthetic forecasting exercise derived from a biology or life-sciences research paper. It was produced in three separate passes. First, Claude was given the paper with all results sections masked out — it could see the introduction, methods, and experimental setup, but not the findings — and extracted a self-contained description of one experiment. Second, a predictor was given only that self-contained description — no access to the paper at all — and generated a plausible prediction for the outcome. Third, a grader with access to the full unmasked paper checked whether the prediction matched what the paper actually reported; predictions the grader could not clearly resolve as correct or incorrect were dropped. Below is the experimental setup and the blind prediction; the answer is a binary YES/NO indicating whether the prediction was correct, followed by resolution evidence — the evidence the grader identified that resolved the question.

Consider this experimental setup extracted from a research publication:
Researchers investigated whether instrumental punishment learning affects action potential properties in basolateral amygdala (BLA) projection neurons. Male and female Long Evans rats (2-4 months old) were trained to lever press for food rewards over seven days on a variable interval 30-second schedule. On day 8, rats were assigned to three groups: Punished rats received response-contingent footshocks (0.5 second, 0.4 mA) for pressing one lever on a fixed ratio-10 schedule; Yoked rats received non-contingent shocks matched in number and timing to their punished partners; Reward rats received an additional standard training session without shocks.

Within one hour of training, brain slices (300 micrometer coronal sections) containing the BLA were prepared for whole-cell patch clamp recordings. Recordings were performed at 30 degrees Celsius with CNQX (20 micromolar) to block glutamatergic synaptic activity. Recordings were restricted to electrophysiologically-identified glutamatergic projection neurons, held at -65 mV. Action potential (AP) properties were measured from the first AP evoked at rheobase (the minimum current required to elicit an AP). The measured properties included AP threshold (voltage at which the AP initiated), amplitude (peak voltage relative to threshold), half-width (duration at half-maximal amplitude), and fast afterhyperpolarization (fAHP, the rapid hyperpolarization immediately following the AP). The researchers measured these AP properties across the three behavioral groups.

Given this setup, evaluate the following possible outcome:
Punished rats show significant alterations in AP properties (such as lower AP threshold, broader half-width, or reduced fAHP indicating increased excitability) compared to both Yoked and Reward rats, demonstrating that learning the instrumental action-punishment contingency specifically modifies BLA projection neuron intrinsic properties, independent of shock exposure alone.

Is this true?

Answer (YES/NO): NO